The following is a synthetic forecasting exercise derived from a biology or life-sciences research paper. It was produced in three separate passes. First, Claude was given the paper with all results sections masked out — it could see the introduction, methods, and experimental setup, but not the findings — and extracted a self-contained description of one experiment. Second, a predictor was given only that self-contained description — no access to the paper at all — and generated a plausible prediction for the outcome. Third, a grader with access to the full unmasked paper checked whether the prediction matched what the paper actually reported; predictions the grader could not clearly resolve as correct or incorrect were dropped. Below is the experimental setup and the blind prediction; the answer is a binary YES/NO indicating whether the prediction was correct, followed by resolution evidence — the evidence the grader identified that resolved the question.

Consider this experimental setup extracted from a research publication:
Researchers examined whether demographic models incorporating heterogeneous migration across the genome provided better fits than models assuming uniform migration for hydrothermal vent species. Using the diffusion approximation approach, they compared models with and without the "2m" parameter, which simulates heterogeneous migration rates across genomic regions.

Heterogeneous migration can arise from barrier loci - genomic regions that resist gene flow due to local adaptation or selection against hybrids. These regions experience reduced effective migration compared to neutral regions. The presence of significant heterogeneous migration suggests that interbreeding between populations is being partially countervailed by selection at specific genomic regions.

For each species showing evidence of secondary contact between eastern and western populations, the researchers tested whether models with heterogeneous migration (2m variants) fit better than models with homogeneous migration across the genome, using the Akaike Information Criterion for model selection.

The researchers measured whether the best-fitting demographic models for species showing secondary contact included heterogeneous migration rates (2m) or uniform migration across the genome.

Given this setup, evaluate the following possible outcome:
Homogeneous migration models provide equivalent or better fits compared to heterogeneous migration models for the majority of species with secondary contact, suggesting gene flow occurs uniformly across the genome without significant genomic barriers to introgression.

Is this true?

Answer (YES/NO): NO